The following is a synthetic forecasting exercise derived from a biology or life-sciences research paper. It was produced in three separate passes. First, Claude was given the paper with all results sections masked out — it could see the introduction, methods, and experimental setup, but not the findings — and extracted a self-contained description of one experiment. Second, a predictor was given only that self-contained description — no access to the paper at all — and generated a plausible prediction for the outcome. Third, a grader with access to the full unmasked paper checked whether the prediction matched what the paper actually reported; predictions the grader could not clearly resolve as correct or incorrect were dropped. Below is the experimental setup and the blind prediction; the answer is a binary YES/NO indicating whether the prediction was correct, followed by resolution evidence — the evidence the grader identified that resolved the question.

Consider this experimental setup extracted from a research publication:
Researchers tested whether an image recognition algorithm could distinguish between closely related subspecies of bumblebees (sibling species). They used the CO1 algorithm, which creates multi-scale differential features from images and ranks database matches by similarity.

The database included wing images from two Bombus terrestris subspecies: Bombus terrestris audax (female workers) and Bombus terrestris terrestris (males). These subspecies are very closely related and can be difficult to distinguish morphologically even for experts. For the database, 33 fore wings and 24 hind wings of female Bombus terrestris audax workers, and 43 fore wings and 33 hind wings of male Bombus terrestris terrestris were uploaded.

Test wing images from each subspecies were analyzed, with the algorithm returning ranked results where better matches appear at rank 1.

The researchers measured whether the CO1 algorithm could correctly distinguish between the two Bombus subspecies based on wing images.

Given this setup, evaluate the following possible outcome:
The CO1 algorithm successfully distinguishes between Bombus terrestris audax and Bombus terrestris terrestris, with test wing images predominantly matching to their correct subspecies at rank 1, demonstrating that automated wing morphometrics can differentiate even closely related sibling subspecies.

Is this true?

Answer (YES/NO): NO